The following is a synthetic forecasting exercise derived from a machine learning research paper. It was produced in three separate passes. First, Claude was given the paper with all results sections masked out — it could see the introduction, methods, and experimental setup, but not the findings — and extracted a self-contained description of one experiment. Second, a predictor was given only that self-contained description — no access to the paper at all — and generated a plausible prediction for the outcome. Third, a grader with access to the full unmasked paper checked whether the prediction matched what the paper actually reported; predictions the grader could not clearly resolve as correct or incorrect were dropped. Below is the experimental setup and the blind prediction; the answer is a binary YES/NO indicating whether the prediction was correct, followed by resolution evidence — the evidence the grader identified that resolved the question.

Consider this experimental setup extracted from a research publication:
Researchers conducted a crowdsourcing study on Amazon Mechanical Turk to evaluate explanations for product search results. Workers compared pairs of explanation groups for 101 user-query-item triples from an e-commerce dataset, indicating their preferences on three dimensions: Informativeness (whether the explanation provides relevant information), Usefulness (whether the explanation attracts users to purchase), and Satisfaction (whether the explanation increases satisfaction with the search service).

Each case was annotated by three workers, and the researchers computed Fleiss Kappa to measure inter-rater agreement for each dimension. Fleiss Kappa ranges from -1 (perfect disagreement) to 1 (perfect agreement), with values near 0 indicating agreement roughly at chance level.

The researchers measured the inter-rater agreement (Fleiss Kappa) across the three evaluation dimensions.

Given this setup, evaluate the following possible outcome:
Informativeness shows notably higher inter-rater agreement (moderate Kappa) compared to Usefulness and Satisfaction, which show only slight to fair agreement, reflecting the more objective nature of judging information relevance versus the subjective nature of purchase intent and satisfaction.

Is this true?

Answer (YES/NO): NO